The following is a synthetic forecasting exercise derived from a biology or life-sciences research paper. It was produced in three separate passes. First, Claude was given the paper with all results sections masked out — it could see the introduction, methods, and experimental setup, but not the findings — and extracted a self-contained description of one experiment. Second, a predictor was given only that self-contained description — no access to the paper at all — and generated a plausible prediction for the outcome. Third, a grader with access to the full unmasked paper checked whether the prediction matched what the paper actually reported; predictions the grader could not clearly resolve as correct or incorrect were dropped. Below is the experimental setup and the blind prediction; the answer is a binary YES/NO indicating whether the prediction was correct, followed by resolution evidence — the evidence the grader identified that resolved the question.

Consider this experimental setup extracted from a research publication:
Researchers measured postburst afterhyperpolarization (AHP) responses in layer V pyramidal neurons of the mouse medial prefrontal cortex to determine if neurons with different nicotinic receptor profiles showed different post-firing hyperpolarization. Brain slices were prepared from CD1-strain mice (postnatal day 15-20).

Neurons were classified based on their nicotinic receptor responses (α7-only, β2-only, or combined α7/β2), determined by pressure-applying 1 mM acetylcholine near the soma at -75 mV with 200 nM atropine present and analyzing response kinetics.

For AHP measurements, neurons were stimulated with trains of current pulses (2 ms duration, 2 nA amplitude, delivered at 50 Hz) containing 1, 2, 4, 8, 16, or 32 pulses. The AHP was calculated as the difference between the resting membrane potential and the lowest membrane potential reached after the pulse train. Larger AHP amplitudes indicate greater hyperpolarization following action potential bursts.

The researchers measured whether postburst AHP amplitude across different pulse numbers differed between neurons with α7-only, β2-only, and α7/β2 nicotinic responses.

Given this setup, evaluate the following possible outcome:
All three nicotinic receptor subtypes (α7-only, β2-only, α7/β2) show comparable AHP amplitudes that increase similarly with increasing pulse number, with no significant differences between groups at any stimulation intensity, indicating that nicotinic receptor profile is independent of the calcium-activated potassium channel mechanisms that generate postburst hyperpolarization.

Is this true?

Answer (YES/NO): NO